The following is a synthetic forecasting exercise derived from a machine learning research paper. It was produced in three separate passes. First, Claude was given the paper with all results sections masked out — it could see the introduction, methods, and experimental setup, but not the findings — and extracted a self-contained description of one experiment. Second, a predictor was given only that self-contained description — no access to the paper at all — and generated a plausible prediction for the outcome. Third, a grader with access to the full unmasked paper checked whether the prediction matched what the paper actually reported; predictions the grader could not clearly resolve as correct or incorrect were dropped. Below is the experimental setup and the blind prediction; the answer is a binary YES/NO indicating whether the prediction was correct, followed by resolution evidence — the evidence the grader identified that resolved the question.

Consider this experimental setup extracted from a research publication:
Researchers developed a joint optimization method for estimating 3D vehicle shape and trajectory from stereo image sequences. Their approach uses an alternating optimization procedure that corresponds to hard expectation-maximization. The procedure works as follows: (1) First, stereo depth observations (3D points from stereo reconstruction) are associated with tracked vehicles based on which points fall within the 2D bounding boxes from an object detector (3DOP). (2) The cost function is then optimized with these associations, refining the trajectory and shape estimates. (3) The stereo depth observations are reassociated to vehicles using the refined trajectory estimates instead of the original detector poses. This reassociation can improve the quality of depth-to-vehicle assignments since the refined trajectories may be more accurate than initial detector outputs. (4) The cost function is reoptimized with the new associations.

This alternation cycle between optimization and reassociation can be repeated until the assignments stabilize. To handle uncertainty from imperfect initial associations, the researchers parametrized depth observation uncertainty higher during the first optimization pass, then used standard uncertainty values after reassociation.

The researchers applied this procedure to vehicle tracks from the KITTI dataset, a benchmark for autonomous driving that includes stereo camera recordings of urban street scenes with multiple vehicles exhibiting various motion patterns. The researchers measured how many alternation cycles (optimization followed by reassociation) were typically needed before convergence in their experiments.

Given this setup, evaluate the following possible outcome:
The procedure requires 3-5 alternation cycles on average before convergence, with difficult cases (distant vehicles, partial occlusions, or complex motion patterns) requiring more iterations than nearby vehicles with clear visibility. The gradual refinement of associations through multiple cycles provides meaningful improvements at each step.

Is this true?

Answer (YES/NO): NO